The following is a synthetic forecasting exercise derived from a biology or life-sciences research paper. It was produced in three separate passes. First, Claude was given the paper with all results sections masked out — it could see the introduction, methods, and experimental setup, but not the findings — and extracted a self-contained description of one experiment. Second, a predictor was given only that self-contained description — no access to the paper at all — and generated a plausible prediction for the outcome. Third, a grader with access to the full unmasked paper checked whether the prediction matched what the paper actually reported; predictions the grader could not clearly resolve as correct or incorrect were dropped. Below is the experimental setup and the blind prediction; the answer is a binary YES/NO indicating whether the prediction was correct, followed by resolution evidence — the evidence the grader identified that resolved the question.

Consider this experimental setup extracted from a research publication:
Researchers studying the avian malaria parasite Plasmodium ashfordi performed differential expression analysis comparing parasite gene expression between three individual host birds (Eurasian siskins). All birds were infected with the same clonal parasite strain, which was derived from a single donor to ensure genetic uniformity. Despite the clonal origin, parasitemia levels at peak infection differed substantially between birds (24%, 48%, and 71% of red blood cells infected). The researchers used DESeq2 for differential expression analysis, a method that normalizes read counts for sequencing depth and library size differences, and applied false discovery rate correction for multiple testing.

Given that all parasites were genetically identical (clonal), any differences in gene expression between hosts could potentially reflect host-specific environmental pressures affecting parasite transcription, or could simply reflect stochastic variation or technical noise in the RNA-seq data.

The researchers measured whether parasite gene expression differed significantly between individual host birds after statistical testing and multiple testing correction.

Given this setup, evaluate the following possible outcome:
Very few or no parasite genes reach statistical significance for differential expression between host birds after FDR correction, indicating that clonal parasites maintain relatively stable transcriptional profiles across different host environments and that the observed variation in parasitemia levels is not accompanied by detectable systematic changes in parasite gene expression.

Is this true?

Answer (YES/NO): NO